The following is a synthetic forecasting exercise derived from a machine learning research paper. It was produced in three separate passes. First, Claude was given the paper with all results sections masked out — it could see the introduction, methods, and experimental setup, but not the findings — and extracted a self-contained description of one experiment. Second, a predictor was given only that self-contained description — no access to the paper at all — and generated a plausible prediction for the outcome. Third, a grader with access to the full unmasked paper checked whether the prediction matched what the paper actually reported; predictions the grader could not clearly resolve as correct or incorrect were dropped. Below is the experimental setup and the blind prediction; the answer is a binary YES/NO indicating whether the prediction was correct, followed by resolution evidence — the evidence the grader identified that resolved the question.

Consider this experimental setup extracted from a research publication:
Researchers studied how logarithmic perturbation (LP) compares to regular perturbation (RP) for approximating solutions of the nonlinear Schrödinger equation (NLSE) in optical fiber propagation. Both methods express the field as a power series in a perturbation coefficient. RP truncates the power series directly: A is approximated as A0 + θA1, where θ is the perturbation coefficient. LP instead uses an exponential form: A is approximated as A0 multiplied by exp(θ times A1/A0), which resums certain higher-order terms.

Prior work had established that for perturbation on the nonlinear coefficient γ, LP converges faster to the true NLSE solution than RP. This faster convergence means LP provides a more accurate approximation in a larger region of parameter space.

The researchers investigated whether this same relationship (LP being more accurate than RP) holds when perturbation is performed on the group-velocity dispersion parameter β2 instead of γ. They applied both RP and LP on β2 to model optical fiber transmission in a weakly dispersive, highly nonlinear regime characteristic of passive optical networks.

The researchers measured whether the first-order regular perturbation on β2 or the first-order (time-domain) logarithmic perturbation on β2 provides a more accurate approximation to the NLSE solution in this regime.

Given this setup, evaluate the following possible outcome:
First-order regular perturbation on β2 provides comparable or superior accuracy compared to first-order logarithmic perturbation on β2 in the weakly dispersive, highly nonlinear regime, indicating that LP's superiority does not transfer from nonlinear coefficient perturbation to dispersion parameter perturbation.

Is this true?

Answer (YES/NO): NO